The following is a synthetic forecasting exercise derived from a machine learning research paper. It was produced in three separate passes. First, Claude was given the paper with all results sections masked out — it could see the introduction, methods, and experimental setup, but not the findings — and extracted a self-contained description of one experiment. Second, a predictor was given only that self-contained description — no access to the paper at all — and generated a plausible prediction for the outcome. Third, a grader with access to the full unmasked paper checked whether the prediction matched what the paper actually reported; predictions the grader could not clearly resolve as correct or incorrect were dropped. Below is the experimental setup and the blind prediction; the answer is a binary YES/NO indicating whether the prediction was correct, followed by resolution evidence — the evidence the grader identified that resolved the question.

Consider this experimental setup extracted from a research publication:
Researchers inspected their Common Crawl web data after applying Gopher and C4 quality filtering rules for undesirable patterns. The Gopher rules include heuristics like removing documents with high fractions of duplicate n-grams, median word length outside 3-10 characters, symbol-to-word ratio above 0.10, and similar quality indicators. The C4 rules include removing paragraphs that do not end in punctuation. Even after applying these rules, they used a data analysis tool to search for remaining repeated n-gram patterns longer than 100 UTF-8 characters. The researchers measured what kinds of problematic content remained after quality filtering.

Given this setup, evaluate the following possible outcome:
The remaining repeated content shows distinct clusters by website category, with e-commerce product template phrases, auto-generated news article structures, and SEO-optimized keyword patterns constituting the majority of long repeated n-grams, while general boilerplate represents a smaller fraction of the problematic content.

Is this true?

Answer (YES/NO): NO